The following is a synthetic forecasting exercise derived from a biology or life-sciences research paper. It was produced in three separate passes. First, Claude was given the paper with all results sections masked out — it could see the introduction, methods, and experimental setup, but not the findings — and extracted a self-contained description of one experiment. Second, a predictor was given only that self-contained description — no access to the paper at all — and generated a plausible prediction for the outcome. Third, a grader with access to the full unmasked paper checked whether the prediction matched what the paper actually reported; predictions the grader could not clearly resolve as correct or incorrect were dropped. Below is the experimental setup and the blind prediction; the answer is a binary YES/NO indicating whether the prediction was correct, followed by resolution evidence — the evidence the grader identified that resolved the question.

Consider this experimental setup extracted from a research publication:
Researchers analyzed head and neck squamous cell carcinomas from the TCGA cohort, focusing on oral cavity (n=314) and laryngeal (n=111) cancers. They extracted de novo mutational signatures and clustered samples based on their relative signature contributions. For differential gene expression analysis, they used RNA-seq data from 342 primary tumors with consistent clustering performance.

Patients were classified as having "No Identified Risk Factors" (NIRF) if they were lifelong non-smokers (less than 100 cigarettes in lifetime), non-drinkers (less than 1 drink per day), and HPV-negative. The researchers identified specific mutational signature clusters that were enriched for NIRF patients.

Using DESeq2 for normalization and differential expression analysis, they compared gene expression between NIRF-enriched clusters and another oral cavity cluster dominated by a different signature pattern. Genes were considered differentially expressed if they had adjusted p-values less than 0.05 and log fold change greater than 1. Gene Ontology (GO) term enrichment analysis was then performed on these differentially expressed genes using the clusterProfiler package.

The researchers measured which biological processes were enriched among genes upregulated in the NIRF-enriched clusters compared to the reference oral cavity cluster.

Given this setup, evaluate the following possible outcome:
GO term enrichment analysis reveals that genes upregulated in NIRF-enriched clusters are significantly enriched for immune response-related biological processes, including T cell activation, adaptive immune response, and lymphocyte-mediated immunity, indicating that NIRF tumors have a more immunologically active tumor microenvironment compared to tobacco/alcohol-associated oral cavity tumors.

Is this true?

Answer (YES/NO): NO